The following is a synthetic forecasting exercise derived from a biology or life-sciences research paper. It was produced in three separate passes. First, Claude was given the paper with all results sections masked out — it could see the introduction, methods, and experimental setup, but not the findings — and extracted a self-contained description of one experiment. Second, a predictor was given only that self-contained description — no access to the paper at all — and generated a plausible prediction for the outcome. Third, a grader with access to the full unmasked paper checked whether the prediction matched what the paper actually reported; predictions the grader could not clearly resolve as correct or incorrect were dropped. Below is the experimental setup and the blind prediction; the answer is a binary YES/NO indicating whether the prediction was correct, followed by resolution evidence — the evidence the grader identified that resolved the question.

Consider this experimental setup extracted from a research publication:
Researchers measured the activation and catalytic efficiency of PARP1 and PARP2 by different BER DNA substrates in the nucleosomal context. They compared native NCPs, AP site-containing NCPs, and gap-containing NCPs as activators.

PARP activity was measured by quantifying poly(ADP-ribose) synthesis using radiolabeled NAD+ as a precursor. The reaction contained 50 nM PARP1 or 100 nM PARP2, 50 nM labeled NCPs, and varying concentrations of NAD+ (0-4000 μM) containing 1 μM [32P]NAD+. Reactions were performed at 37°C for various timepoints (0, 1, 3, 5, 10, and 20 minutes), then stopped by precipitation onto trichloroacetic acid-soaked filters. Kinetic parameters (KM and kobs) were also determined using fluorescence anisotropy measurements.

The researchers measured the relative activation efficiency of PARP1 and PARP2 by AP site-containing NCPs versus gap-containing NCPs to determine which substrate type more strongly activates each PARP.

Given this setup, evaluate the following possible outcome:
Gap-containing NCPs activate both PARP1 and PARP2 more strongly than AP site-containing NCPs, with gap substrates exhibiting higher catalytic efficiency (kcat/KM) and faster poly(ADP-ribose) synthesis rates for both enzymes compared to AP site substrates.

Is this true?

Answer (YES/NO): NO